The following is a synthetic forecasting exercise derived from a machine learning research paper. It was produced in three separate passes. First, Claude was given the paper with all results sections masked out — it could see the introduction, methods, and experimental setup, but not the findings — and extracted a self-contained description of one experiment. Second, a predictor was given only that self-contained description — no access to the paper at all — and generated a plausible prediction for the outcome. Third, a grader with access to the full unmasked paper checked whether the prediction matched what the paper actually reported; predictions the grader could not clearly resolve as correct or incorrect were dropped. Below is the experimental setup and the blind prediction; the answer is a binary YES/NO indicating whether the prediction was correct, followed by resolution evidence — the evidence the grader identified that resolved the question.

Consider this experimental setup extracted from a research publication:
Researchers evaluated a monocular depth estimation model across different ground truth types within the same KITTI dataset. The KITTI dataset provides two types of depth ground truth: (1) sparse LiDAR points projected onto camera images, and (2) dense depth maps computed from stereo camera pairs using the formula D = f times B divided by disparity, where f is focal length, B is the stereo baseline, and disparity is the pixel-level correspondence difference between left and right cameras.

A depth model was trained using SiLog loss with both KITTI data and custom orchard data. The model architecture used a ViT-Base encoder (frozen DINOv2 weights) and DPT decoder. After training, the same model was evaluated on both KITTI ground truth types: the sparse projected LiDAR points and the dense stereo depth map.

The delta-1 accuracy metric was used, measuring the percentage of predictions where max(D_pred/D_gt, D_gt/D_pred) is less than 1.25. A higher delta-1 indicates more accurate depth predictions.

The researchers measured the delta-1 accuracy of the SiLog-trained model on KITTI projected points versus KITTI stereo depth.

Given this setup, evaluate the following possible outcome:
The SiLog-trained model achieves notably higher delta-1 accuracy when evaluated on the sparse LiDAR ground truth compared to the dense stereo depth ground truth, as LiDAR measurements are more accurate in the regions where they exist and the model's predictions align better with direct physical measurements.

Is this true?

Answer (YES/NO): YES